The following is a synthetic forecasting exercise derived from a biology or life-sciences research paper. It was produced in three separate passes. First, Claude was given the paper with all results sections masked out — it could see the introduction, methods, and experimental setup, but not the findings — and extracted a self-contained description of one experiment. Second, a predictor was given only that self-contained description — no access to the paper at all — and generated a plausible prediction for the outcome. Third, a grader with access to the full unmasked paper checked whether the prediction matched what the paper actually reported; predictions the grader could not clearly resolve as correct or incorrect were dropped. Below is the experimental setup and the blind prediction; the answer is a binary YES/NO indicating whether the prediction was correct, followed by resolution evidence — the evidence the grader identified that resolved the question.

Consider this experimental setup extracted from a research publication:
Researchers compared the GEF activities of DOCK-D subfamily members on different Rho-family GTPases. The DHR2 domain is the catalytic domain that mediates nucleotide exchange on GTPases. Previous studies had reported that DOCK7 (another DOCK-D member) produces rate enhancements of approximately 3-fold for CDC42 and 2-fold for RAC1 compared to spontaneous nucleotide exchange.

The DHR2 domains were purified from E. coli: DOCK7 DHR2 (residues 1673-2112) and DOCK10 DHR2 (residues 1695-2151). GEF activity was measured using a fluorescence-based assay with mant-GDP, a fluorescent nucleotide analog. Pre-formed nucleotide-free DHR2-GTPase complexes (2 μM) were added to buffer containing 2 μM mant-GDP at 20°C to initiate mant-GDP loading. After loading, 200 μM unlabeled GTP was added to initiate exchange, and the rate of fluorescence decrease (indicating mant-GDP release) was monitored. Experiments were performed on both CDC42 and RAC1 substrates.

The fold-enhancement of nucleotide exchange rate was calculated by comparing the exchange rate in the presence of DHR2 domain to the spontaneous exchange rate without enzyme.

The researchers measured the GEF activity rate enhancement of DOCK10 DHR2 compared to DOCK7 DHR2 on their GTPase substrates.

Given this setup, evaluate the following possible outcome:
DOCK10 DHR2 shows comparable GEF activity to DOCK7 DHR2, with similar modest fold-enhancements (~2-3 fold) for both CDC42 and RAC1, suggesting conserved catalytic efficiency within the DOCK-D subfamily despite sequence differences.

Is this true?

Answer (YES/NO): NO